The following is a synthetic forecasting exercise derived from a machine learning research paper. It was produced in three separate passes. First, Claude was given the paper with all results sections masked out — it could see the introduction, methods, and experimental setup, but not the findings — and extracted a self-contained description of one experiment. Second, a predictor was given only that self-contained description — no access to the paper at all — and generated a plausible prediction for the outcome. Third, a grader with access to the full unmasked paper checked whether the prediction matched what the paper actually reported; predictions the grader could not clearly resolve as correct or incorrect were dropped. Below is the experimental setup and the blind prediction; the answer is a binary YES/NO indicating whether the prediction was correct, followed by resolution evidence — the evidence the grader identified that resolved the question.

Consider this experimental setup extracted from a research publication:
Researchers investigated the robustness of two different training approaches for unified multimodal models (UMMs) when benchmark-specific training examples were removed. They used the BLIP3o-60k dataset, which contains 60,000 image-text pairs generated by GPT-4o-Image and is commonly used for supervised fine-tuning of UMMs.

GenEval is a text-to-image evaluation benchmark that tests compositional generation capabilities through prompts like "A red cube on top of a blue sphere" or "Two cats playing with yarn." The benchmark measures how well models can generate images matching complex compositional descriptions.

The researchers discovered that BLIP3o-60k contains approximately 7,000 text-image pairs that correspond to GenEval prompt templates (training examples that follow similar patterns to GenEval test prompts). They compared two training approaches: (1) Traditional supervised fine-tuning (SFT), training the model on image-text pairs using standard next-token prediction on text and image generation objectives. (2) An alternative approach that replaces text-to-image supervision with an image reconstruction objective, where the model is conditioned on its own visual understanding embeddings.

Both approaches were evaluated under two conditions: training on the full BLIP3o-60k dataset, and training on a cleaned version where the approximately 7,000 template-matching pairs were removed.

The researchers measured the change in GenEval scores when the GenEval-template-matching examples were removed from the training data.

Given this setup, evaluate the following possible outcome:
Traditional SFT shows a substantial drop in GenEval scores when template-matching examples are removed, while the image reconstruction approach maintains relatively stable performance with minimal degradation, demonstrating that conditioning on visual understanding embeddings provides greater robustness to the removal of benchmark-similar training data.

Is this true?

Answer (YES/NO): YES